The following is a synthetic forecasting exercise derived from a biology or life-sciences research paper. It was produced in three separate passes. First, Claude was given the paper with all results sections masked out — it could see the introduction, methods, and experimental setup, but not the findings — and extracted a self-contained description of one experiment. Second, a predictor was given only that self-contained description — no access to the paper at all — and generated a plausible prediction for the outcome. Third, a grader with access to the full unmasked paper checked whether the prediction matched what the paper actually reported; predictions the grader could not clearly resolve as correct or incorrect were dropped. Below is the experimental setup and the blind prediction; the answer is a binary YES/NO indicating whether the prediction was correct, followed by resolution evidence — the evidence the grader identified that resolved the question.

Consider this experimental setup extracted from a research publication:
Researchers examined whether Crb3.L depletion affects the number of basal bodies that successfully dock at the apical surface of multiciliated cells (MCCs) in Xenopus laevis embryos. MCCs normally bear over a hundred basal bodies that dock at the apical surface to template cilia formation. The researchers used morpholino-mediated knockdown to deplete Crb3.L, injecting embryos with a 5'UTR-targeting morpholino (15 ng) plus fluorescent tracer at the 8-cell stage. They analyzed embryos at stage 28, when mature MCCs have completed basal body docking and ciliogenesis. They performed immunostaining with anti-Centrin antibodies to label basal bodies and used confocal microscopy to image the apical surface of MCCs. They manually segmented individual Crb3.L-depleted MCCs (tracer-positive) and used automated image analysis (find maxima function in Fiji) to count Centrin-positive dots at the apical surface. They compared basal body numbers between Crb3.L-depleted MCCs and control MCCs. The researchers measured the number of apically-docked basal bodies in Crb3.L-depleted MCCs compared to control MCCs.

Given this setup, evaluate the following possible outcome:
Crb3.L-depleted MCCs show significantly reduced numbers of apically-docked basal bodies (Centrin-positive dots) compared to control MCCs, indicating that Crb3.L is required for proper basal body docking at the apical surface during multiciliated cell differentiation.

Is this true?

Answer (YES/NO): YES